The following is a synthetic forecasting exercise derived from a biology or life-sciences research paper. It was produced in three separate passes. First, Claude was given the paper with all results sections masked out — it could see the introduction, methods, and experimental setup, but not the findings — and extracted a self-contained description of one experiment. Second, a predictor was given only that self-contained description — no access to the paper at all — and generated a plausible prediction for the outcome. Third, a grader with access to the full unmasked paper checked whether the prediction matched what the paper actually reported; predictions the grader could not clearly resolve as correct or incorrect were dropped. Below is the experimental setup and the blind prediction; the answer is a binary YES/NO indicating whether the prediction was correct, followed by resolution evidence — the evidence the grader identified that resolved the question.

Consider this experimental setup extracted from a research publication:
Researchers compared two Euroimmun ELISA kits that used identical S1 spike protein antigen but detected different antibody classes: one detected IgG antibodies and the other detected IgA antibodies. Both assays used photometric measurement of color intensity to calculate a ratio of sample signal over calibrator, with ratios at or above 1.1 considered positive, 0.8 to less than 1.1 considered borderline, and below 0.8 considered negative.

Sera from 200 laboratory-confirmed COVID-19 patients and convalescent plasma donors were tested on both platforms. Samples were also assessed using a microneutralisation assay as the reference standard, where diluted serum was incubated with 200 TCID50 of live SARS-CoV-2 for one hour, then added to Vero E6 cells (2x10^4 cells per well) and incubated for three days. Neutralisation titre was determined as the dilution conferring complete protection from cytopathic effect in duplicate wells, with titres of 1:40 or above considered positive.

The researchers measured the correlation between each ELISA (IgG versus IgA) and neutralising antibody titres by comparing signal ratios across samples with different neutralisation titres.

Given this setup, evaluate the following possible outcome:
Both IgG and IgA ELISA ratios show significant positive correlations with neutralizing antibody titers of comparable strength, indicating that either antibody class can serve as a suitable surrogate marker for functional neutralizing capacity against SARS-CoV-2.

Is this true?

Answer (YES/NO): NO